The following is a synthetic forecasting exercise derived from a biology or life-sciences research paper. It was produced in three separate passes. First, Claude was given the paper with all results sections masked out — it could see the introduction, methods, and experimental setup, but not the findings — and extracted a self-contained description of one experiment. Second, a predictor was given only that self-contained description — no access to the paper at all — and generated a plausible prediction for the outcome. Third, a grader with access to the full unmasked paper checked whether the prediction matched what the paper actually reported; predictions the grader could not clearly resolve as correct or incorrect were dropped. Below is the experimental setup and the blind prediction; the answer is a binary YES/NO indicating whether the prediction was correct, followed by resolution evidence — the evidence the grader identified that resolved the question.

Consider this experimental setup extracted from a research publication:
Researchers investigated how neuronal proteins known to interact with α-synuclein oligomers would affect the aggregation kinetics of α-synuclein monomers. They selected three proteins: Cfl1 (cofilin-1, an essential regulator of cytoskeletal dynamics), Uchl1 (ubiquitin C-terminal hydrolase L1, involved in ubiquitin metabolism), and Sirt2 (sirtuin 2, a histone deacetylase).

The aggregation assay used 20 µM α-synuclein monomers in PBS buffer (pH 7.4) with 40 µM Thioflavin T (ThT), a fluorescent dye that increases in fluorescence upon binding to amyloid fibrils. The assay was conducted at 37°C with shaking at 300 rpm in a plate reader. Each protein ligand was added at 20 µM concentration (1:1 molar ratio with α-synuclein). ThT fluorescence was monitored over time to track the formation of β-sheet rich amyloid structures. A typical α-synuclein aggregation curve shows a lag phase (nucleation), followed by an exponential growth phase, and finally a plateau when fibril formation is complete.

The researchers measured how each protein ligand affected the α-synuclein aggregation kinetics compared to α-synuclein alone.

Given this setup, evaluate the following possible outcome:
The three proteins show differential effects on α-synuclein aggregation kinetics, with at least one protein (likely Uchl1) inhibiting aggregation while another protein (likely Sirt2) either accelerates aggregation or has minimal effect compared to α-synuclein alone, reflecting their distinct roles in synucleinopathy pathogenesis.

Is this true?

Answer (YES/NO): NO